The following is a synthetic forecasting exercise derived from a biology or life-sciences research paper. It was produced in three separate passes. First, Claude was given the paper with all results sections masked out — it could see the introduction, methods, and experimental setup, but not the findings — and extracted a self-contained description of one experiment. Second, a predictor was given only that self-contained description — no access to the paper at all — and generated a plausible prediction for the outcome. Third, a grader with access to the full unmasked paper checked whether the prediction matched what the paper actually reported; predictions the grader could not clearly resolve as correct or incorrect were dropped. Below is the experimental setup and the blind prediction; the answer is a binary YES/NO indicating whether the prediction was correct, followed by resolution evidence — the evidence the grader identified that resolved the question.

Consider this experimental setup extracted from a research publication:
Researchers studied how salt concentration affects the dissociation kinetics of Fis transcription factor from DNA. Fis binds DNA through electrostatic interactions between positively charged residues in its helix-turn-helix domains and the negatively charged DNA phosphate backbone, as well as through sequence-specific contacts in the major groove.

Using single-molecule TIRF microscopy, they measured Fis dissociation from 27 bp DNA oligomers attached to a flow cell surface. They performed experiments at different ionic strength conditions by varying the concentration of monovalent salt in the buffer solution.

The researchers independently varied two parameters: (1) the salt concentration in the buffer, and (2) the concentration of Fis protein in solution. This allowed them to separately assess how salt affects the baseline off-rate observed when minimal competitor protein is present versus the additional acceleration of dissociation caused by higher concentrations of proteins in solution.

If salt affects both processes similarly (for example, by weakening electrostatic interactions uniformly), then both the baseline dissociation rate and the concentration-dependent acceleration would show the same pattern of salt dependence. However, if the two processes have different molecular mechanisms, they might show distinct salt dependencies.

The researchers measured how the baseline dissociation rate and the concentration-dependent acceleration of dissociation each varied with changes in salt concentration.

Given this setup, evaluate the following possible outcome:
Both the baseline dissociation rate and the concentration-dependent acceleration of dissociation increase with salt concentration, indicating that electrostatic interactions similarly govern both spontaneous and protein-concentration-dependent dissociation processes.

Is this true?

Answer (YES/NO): NO